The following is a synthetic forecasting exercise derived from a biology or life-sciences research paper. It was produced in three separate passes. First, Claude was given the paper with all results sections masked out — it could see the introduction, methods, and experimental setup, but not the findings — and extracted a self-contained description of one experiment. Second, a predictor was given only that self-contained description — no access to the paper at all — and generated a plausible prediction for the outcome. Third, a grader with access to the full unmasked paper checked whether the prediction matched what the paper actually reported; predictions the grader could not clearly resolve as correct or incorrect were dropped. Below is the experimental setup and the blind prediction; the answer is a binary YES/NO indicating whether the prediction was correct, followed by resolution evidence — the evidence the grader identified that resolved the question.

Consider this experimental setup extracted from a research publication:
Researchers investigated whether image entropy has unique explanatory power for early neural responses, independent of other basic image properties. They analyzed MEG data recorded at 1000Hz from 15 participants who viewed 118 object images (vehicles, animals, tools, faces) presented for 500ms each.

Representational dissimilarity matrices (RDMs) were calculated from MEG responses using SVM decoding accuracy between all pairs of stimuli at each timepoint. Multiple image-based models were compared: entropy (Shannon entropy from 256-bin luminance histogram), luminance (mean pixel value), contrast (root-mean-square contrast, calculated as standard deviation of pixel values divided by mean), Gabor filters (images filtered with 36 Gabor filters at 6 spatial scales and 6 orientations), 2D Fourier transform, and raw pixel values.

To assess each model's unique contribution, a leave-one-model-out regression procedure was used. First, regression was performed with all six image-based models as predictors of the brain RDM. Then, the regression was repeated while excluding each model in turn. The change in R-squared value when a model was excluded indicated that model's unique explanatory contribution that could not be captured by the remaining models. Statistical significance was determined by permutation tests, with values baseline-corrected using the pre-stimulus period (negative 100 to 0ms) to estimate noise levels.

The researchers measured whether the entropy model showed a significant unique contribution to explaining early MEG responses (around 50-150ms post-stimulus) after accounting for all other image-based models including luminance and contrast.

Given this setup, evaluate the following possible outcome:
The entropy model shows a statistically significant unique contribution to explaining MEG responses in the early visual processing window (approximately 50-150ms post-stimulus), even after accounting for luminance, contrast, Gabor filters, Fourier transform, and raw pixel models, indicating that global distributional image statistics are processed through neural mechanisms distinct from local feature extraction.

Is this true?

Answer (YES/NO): YES